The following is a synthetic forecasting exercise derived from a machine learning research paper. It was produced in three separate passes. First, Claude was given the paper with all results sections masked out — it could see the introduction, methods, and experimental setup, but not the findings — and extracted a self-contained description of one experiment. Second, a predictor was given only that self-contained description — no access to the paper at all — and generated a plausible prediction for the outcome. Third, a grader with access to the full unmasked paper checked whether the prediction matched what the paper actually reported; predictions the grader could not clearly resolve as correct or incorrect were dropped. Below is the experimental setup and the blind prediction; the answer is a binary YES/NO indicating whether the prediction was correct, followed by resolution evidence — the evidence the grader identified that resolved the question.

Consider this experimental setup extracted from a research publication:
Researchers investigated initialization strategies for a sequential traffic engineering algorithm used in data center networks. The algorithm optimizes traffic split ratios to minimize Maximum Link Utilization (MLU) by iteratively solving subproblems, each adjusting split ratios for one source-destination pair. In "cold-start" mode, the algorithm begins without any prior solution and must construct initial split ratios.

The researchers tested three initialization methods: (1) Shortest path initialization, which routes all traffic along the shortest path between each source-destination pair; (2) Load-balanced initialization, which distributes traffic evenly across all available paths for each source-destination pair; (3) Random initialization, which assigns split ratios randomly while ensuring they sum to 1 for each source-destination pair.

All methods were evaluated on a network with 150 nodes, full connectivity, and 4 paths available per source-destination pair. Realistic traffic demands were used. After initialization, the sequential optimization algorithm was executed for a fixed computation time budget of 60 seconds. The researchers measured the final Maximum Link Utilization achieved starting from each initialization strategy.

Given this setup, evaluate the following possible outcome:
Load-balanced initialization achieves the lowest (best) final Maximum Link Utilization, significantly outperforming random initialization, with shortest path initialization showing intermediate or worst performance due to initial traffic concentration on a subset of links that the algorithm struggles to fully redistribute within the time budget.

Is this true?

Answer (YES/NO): NO